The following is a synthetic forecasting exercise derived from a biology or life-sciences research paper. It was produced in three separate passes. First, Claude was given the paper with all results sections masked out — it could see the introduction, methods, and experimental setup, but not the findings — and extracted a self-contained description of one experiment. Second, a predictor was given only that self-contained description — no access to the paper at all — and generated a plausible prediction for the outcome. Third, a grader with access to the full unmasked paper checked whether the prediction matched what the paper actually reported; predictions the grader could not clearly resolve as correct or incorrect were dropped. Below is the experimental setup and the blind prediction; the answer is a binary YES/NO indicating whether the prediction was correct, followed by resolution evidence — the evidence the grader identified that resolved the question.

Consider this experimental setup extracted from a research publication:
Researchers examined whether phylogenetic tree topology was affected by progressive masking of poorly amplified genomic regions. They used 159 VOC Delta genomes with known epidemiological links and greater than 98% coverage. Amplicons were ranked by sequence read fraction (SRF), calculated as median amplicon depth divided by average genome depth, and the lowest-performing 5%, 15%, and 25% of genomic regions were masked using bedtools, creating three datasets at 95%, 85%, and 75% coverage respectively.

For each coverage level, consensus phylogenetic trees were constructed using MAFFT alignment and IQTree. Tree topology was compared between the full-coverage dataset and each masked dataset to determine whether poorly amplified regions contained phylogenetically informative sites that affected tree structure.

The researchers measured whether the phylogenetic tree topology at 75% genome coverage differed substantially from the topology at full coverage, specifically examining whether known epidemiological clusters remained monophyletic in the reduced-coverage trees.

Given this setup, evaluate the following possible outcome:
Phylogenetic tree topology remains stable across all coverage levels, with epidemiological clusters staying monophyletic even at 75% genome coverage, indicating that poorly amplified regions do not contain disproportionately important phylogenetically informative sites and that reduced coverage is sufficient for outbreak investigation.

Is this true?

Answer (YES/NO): NO